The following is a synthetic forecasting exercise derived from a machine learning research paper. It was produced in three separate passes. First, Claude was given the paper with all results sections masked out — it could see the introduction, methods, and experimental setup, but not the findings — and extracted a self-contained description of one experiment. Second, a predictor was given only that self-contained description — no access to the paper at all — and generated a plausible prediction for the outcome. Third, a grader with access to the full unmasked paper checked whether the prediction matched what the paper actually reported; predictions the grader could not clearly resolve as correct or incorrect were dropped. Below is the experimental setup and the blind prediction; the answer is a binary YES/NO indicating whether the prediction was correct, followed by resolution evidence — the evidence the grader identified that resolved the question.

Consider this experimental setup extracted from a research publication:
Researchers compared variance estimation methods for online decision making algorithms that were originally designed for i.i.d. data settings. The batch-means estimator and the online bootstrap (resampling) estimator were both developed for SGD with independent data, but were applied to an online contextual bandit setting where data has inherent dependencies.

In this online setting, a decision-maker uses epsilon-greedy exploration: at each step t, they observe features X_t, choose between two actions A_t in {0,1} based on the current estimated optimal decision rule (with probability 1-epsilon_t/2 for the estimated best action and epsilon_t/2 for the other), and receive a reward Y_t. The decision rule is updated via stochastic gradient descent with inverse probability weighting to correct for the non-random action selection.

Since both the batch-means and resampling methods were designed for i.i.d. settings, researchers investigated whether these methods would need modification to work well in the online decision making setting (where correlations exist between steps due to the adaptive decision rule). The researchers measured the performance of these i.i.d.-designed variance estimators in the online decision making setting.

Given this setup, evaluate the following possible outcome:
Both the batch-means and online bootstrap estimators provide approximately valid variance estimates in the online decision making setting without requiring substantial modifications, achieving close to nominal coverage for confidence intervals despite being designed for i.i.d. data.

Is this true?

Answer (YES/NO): NO